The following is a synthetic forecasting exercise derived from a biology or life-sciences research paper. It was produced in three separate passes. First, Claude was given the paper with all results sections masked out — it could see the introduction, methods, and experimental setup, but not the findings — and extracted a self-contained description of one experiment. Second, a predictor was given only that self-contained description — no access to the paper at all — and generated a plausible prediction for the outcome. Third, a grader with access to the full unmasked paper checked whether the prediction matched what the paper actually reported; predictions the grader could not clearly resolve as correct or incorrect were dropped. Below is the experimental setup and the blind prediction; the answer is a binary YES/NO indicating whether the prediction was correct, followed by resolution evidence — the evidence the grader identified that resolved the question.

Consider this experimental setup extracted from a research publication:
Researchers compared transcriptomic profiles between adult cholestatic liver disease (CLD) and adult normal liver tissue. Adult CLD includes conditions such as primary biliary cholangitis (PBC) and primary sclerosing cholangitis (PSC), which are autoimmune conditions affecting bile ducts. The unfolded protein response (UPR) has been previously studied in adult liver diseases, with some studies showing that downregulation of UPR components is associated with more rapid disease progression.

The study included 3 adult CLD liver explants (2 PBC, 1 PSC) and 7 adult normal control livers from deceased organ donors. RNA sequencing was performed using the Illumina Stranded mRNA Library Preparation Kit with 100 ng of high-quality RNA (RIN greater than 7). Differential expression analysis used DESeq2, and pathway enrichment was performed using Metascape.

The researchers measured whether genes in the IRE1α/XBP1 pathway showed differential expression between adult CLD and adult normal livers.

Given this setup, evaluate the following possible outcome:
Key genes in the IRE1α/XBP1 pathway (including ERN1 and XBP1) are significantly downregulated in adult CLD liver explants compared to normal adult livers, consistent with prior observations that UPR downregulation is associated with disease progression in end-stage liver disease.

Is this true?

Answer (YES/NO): NO